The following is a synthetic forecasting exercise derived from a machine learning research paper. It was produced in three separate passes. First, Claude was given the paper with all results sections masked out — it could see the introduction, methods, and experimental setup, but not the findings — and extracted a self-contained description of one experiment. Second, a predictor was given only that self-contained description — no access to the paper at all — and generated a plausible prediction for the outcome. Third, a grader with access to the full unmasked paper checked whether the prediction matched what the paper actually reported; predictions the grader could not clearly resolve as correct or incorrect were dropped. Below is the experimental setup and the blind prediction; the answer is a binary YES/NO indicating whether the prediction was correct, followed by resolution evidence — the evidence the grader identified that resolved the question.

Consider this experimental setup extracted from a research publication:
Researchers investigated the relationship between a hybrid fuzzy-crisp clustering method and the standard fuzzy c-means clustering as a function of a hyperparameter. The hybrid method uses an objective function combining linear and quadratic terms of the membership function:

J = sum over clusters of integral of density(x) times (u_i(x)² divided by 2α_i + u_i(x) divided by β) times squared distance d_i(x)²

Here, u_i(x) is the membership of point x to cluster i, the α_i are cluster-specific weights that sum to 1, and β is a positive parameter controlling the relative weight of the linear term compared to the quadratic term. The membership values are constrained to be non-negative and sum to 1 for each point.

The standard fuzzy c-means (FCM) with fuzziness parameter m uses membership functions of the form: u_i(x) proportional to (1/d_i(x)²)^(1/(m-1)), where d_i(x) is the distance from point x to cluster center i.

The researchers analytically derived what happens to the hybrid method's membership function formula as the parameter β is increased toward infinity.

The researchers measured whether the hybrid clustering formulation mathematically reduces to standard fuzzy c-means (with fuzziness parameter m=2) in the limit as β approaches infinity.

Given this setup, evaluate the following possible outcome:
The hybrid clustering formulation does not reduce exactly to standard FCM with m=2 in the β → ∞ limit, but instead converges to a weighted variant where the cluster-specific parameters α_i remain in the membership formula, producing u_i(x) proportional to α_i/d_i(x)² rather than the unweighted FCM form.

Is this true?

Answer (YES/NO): YES